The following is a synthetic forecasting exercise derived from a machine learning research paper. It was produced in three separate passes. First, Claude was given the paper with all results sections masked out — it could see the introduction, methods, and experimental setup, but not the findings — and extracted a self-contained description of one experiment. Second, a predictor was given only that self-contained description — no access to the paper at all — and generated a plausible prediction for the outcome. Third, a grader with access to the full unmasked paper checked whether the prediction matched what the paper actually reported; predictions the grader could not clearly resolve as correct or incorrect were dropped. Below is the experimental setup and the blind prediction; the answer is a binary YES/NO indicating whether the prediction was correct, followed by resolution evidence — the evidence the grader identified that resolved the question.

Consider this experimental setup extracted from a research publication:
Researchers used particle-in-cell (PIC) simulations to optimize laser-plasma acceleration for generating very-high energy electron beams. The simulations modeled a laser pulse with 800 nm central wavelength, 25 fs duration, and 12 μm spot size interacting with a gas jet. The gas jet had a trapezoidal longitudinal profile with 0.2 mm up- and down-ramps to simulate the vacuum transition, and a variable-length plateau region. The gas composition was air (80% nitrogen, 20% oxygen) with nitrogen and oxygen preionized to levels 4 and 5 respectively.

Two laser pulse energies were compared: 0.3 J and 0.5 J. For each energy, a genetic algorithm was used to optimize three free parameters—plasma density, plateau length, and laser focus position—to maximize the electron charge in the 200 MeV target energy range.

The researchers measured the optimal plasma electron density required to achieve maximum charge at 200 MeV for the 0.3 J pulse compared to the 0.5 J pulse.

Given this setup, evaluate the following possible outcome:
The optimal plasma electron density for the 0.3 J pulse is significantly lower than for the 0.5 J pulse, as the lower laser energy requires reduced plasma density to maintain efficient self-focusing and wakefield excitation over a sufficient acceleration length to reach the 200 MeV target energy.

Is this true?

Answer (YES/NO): NO